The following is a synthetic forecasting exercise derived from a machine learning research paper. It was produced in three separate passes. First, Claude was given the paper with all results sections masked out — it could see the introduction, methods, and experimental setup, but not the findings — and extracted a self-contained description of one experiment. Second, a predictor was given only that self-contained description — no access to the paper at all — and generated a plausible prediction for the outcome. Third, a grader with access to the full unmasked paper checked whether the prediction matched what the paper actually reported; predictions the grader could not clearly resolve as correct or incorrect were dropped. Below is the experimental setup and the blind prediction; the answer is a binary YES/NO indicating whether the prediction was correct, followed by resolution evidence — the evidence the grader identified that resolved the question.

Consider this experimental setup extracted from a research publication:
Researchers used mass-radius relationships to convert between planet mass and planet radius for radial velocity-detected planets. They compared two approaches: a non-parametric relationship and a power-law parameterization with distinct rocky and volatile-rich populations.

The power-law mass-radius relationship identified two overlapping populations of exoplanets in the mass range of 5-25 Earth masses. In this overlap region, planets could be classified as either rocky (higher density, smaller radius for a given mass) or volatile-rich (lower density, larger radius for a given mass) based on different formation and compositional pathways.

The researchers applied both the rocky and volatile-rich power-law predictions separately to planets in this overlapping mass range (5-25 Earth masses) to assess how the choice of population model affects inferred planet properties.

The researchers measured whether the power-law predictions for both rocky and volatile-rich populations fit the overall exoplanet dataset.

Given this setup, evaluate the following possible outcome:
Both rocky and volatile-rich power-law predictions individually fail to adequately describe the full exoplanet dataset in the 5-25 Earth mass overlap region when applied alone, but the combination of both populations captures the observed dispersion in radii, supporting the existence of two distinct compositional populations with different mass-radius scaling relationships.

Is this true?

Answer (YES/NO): NO